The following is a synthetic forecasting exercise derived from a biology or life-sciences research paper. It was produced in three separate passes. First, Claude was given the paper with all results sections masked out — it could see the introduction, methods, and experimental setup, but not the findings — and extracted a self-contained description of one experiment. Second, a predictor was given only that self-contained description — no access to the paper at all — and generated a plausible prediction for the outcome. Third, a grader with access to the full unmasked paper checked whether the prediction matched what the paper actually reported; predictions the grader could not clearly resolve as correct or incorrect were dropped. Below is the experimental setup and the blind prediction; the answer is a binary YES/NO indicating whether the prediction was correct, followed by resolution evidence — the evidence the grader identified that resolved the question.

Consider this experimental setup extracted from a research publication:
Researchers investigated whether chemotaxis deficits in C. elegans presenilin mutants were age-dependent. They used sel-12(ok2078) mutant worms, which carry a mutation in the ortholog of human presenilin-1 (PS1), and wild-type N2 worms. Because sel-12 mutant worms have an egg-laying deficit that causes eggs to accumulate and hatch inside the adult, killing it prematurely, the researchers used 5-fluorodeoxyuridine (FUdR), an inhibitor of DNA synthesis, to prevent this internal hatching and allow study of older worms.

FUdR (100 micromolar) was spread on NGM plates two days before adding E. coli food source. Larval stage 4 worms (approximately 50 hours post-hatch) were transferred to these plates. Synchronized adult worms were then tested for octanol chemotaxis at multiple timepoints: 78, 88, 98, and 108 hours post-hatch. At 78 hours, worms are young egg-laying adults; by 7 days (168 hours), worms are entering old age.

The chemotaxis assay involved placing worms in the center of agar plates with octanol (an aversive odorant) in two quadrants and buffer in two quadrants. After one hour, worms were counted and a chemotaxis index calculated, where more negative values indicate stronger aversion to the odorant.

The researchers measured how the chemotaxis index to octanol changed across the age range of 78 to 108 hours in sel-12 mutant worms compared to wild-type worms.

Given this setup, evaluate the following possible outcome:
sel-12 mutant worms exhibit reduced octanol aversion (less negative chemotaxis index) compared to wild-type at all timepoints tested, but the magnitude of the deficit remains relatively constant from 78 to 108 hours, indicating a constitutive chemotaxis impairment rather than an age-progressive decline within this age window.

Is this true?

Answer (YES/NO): NO